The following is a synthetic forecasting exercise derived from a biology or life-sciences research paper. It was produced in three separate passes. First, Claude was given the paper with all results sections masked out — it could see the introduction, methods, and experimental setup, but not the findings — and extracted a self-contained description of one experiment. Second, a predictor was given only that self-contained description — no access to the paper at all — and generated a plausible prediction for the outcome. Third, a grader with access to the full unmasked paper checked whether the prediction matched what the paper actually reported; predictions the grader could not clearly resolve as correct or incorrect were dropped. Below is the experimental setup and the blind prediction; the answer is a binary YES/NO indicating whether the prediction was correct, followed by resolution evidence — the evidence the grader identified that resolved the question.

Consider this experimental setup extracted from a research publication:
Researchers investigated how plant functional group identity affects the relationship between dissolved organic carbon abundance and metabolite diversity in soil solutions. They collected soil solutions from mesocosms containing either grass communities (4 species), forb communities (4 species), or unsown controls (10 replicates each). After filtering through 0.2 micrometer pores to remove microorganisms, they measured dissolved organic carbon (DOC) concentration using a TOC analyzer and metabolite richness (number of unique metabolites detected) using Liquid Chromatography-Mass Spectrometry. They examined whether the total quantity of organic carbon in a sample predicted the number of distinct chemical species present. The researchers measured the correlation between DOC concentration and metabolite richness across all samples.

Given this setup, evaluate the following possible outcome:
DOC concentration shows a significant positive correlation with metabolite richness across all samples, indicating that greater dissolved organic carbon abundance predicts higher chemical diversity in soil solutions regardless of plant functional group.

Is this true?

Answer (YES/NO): YES